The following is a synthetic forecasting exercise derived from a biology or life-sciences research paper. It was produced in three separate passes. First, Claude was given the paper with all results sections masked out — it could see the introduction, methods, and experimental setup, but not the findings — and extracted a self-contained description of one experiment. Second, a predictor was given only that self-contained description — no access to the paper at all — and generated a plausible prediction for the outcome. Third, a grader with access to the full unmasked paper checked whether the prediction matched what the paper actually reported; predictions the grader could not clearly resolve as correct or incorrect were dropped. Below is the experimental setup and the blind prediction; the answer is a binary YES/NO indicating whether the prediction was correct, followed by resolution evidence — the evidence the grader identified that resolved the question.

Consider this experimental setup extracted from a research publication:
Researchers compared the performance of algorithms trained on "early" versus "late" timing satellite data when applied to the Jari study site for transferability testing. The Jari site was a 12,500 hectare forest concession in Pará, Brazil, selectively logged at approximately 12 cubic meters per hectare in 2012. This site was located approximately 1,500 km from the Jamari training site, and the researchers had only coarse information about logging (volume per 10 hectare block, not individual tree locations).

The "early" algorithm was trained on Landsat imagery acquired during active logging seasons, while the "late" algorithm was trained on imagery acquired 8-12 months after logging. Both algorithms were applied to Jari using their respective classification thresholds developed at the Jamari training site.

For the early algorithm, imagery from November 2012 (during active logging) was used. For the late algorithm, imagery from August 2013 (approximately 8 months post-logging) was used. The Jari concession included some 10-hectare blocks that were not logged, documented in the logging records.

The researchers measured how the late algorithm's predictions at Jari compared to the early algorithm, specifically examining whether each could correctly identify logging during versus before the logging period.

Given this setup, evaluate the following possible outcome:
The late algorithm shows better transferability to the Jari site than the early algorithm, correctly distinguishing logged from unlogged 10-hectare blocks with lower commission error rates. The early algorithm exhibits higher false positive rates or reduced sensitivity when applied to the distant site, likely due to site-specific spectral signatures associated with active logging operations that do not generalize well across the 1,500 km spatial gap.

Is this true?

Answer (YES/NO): NO